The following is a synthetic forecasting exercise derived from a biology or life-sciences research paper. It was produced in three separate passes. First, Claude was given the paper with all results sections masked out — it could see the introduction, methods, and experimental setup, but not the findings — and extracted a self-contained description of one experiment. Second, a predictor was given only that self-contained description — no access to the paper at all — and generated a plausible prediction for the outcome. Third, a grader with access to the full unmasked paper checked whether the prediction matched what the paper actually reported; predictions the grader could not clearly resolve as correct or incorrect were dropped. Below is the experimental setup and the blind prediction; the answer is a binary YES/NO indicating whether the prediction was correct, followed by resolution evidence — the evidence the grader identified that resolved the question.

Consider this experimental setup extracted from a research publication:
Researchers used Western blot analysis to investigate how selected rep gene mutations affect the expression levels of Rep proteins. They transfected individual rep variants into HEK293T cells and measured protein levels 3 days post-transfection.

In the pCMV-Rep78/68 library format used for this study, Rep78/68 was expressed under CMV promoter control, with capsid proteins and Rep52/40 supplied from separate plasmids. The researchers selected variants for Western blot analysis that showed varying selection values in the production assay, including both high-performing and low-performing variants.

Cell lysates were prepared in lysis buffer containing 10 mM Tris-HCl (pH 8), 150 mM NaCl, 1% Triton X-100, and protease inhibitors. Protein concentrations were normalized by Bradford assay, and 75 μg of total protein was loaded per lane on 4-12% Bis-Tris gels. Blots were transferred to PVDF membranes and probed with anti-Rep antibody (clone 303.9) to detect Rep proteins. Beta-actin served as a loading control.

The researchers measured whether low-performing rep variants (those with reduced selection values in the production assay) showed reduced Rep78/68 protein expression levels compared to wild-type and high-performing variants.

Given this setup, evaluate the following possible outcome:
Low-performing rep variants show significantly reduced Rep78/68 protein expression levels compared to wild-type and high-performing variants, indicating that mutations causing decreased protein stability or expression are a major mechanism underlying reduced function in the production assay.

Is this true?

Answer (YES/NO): NO